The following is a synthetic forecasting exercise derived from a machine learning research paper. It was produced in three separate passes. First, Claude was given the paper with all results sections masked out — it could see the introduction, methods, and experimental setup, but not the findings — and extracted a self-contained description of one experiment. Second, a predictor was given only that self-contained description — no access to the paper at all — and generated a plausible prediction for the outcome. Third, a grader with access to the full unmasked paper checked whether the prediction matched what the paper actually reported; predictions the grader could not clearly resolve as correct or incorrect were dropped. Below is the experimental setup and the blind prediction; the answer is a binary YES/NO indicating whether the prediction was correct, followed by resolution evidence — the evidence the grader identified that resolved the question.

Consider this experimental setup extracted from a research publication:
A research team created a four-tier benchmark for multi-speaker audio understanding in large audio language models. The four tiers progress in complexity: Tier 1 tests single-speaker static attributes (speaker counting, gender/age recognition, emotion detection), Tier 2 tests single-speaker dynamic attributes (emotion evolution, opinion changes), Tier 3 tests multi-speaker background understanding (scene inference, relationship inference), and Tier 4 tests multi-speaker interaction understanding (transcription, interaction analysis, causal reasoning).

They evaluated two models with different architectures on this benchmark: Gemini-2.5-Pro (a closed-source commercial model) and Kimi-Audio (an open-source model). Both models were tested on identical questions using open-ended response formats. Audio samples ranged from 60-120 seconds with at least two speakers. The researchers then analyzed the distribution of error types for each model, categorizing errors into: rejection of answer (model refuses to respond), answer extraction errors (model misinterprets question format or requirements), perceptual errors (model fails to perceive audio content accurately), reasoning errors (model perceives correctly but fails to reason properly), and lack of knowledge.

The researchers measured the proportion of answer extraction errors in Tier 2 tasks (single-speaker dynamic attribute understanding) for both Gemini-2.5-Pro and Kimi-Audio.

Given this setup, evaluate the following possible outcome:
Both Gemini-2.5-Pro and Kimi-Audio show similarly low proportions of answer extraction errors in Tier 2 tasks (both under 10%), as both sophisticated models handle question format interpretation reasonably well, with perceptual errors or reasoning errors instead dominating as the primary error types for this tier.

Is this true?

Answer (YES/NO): NO